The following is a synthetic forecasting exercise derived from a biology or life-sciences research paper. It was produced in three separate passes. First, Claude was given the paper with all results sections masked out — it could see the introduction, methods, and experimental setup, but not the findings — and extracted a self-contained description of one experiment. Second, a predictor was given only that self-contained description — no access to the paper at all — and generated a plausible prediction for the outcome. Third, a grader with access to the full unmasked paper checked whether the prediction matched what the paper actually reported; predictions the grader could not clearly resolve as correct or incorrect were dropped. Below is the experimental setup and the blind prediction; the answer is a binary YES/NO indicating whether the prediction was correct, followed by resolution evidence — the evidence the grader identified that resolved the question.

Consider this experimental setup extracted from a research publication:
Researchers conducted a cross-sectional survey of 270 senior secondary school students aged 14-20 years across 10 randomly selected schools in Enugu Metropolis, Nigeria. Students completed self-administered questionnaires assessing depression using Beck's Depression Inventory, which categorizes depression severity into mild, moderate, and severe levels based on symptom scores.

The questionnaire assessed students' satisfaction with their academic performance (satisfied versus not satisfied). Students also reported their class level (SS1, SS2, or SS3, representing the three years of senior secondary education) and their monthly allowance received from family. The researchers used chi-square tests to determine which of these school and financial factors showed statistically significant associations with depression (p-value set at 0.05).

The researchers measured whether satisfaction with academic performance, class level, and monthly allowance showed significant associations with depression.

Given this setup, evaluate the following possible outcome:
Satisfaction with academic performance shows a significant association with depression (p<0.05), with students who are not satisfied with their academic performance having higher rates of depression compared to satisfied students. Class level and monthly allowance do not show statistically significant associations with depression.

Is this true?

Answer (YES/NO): YES